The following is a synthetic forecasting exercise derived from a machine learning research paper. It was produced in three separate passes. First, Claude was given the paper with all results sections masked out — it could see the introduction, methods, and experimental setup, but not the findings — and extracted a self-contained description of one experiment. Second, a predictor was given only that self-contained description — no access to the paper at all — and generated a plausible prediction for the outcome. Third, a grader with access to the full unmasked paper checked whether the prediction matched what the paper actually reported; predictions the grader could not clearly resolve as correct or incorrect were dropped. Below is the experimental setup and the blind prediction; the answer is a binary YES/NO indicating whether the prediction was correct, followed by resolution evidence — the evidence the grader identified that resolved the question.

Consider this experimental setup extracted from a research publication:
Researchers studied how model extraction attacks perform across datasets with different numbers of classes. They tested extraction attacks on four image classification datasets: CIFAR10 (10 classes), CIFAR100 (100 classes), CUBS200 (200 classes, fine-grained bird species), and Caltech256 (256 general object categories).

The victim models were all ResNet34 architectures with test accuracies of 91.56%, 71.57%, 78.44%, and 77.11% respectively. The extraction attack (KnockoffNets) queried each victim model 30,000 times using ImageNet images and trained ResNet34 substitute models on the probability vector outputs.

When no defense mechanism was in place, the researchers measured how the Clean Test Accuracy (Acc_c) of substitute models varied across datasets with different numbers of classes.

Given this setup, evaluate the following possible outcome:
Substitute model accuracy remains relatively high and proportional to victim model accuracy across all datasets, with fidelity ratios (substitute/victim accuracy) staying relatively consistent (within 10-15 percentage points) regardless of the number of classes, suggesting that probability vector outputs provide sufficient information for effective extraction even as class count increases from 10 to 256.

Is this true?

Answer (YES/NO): NO